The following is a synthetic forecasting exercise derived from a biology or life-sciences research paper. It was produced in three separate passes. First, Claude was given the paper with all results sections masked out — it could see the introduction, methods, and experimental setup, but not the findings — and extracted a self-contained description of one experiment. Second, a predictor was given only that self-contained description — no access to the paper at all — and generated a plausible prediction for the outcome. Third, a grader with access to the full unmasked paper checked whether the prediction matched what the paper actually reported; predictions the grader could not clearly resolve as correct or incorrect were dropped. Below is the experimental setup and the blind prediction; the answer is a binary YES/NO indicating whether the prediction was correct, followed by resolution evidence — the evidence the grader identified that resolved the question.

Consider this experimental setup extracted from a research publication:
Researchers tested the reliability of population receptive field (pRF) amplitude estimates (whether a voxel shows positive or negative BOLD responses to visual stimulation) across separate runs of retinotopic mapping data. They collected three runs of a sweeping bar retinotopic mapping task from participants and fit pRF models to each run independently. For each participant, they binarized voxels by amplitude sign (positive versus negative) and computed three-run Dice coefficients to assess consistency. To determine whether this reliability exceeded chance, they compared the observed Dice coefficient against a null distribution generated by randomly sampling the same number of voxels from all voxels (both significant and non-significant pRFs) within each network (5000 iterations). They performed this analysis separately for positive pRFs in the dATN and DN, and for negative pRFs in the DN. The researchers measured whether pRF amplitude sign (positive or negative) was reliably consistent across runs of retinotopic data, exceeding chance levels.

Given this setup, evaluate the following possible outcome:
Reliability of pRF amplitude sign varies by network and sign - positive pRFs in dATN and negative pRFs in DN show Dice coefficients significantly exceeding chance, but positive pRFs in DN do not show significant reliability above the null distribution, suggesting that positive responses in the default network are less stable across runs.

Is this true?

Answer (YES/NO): NO